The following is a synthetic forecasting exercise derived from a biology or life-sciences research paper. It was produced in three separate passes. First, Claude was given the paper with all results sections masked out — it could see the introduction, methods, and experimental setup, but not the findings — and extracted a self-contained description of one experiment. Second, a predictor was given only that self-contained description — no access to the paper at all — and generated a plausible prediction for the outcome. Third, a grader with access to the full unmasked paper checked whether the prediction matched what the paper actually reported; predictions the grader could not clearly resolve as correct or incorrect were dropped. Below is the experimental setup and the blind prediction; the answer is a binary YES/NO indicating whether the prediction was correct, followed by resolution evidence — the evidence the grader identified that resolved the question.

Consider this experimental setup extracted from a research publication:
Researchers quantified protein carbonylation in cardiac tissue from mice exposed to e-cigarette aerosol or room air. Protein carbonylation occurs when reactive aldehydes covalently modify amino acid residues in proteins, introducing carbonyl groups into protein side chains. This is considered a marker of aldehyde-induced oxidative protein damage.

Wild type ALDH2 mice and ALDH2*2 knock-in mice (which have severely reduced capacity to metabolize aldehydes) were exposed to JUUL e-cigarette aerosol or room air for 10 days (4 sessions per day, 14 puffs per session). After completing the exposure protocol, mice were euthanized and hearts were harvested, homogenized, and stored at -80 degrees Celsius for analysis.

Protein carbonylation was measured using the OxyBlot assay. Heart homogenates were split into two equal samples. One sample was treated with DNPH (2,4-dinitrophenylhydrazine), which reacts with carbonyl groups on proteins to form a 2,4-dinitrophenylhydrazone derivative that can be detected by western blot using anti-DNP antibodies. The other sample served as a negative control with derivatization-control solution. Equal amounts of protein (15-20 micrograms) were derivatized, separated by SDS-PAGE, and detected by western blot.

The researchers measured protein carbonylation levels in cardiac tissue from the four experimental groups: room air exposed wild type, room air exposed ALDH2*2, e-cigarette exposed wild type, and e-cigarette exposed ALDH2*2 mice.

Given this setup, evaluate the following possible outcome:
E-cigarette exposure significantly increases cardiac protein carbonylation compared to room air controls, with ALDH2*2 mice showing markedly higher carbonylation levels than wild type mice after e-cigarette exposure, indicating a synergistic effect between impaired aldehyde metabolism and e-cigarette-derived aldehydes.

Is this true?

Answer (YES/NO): NO